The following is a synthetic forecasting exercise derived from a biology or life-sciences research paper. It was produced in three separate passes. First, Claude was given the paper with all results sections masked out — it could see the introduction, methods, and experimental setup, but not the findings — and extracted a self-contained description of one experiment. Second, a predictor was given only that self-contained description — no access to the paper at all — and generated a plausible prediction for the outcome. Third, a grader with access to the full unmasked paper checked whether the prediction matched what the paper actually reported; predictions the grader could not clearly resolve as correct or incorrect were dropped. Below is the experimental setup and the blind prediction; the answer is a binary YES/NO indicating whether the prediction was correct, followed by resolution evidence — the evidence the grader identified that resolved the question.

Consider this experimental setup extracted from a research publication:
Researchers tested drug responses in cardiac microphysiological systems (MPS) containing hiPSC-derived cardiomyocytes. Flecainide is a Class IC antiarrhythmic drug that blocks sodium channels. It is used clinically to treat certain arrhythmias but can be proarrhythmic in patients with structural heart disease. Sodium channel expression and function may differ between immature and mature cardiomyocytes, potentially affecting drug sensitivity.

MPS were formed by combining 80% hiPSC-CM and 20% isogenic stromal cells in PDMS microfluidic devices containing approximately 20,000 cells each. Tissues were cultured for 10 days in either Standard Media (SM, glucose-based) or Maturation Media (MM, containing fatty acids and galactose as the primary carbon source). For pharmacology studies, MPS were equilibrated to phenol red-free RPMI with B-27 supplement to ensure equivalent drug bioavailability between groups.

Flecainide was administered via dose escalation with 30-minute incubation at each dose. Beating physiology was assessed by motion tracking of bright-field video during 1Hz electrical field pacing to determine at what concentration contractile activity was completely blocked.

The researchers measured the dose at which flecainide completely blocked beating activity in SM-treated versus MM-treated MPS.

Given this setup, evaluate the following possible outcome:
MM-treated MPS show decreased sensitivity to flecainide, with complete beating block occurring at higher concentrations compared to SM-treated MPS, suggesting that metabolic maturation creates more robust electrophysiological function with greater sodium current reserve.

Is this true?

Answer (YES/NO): NO